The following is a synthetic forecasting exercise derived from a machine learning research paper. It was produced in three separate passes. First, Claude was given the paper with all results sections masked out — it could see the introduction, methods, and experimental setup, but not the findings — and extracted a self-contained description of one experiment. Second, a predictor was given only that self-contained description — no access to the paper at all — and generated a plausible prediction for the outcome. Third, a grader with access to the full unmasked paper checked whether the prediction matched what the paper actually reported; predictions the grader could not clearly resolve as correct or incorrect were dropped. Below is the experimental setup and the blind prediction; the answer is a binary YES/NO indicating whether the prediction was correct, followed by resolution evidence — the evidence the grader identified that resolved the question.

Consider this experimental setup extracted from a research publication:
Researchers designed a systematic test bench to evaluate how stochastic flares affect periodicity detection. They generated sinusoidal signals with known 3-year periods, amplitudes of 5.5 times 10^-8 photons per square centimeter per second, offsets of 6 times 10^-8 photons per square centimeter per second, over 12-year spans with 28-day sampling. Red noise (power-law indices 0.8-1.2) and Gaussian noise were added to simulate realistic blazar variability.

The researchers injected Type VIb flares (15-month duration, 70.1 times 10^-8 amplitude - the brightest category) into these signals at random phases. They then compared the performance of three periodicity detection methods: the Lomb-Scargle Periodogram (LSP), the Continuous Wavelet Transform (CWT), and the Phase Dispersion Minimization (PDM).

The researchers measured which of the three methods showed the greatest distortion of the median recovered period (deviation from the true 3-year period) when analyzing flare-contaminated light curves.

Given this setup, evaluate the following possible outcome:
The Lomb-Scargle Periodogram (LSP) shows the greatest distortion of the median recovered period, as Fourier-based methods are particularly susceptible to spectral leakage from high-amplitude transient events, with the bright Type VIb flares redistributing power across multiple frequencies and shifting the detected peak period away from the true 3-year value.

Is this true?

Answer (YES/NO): NO